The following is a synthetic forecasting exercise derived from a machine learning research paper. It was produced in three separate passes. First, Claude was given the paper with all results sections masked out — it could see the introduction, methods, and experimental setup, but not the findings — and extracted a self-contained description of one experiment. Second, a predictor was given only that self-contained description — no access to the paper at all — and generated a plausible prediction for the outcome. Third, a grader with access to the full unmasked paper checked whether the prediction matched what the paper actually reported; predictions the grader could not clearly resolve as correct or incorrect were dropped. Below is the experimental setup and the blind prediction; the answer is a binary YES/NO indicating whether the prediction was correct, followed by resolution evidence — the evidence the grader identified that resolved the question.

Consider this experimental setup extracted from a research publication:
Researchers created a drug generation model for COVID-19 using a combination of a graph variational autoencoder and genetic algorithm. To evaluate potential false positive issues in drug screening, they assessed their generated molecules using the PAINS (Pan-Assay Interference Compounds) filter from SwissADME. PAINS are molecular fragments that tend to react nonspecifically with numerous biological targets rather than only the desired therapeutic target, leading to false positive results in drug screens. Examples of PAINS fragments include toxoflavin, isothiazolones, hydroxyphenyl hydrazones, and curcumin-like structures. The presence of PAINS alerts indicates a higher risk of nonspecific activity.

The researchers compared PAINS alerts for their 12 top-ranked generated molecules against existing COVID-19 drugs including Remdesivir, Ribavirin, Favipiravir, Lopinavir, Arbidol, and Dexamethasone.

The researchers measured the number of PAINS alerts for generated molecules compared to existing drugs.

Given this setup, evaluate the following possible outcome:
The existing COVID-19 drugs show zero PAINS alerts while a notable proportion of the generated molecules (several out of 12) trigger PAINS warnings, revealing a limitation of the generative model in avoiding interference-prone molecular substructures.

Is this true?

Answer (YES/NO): NO